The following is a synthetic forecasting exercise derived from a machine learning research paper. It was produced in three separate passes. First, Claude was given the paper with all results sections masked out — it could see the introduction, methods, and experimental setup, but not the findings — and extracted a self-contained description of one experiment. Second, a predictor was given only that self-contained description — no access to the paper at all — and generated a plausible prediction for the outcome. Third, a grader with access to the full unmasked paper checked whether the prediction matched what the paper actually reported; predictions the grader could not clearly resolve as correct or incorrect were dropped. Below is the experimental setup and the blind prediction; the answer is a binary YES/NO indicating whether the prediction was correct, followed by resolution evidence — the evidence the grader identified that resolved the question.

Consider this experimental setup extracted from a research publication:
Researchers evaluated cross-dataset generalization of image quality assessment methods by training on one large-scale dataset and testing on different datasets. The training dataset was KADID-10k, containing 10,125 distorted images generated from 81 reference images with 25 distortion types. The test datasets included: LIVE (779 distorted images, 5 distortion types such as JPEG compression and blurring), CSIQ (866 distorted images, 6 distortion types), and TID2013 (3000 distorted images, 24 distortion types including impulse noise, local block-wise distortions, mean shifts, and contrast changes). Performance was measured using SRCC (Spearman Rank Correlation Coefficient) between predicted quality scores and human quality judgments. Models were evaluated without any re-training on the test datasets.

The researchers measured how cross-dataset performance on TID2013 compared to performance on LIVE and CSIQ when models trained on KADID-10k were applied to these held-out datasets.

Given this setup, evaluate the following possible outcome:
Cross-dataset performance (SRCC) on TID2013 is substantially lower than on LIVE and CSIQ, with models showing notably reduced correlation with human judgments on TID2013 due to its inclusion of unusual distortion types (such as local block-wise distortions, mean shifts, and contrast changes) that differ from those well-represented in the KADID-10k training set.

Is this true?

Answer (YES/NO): YES